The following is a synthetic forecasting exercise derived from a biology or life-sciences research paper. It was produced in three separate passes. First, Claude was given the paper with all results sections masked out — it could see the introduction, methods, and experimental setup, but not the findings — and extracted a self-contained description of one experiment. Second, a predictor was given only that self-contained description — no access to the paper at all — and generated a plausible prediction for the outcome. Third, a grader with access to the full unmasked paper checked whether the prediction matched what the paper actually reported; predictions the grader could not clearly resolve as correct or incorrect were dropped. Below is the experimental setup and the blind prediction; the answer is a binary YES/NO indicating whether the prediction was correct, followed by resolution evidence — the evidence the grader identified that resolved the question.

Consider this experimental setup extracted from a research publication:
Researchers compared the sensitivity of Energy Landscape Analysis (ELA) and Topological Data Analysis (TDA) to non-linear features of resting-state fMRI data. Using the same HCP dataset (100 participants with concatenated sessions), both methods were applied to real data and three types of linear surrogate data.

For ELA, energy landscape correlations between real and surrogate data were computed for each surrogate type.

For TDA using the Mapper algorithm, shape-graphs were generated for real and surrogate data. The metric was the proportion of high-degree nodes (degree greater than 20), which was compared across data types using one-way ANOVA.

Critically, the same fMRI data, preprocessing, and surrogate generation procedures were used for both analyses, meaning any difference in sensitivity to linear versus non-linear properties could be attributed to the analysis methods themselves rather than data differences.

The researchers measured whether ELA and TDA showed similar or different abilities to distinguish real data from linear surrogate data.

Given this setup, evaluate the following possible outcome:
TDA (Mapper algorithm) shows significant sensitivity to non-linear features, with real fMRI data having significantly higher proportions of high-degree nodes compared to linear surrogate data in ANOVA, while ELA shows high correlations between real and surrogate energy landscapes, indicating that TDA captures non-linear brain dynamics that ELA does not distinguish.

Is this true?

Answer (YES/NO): YES